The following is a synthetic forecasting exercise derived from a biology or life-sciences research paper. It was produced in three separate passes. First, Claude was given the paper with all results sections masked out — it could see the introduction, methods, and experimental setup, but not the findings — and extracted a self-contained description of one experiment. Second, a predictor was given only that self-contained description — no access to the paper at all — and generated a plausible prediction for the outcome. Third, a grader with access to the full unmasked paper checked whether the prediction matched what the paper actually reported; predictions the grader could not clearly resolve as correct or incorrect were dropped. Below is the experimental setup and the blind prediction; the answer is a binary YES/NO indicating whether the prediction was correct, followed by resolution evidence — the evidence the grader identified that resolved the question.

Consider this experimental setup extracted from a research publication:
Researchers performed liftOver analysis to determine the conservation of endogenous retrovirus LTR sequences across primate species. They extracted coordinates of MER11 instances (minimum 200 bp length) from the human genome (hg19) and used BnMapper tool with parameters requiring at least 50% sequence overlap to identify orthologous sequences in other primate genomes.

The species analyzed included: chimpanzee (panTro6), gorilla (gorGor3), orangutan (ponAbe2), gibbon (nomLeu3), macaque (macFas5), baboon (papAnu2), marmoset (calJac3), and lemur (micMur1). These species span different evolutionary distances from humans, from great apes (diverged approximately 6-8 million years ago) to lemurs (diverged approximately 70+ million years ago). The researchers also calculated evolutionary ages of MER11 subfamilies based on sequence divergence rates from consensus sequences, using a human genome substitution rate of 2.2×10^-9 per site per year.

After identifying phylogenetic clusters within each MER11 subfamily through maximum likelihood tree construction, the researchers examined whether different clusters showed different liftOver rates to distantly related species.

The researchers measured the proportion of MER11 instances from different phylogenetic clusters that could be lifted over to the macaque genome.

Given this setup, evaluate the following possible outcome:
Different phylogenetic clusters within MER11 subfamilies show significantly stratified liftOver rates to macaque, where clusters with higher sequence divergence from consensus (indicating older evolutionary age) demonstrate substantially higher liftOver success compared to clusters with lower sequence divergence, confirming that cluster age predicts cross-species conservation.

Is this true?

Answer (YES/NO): YES